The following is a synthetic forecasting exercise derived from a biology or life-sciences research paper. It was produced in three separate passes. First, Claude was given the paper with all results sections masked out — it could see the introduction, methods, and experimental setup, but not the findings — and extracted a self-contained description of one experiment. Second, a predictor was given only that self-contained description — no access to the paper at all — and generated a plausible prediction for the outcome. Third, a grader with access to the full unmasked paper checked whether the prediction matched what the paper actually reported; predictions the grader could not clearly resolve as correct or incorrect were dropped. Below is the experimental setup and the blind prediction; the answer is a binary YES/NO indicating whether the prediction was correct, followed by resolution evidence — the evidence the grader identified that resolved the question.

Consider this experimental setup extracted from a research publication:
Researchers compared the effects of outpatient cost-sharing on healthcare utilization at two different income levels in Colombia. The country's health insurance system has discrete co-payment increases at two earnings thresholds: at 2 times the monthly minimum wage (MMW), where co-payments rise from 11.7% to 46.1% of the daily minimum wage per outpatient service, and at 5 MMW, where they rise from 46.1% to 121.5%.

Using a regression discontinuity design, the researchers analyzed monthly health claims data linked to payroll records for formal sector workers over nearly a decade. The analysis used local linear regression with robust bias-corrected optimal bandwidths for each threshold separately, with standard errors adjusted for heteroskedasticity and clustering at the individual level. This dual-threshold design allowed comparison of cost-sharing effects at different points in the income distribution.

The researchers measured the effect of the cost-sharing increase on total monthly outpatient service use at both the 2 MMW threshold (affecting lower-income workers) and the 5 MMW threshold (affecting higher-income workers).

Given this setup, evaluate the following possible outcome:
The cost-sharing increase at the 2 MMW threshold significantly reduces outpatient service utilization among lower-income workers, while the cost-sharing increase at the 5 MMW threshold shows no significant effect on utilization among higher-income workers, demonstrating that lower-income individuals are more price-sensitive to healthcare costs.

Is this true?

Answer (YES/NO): NO